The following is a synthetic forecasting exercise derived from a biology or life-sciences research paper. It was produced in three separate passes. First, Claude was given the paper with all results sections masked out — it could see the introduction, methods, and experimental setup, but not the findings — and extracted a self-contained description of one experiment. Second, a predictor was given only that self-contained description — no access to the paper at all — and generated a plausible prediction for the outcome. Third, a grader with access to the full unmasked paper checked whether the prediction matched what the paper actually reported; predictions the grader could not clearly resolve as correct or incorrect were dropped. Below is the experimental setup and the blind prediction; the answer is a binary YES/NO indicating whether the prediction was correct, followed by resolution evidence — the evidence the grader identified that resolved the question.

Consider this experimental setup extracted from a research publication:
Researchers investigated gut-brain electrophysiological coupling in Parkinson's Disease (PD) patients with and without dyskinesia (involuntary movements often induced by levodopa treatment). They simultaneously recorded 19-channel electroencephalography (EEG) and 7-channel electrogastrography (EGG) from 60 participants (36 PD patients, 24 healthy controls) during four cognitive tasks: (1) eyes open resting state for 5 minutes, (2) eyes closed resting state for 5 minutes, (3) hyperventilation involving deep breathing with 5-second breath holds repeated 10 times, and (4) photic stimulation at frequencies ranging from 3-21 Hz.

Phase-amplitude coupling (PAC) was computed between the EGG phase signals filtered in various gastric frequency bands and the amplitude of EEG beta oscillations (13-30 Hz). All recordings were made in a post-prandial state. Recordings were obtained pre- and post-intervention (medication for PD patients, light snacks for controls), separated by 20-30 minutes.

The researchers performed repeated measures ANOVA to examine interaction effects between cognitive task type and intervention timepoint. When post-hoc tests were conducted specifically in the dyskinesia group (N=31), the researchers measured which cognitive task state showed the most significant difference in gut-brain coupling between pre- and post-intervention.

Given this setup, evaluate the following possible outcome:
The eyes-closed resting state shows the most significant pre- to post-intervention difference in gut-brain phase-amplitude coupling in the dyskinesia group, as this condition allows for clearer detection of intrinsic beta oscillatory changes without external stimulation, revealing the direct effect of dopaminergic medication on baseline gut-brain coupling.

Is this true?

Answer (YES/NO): NO